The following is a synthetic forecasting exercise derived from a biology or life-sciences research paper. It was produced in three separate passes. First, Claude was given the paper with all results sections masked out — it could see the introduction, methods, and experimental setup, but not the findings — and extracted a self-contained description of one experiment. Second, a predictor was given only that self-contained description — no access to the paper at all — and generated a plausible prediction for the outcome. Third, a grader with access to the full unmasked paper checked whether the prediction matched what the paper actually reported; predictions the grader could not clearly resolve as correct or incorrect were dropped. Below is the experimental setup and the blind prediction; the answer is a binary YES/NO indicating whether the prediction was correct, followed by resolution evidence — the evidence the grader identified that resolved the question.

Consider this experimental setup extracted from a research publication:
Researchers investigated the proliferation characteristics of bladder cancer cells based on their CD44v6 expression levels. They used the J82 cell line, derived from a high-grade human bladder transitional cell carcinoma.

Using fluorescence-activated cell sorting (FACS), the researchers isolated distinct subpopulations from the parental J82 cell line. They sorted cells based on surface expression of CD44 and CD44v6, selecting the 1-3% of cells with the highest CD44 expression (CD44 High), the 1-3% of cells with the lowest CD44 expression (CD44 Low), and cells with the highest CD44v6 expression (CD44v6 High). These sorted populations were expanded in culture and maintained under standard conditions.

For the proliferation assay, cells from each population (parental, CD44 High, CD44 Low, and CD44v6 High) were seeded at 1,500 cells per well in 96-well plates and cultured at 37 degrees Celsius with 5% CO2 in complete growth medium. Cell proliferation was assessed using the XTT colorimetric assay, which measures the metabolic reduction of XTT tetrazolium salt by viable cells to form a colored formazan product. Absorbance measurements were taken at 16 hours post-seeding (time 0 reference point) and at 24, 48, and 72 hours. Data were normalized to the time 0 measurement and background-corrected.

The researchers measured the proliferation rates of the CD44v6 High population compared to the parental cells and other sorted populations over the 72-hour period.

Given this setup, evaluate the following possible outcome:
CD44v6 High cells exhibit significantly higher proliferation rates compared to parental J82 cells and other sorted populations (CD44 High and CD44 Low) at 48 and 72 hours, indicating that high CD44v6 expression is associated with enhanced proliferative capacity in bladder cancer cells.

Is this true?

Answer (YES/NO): NO